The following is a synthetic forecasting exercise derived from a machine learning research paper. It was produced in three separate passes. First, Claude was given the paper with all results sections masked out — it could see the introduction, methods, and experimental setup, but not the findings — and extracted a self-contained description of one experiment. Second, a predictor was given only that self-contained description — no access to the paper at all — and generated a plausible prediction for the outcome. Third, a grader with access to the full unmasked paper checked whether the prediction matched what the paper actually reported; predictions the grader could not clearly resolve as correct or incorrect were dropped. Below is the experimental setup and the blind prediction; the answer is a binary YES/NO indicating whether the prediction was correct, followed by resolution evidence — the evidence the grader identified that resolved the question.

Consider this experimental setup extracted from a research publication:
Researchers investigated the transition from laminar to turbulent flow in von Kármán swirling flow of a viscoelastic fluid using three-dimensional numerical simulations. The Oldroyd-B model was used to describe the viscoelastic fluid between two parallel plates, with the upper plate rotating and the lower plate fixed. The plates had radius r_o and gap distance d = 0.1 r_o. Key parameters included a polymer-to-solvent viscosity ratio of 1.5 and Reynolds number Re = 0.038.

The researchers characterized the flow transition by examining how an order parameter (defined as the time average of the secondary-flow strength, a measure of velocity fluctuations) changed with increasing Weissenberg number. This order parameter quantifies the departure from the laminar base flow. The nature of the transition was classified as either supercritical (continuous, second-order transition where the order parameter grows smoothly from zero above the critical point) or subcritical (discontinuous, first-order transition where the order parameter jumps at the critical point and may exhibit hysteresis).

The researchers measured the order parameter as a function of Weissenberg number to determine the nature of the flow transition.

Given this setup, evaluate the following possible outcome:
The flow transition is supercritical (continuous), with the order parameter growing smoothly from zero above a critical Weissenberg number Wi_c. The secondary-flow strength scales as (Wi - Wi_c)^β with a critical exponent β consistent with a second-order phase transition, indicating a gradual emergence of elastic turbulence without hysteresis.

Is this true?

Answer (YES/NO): NO